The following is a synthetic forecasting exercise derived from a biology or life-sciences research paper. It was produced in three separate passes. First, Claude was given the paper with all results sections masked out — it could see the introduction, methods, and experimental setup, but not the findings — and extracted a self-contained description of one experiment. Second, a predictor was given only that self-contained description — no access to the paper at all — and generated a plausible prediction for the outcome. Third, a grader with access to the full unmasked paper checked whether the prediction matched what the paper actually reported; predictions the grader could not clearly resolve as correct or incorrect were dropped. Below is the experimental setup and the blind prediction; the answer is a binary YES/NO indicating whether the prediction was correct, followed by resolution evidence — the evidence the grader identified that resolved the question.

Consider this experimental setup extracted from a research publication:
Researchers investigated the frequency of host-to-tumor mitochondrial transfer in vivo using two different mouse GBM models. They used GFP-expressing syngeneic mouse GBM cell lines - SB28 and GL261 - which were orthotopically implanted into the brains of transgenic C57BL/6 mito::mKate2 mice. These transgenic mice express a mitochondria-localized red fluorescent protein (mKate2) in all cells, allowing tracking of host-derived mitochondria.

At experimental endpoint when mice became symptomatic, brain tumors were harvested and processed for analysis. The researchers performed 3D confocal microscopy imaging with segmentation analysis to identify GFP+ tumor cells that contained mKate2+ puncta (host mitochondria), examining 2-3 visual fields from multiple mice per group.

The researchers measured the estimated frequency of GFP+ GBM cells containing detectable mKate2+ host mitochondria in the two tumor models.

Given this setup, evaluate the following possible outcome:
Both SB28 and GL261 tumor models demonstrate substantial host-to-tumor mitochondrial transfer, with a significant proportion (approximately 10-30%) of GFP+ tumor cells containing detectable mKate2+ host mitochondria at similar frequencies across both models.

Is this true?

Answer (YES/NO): NO